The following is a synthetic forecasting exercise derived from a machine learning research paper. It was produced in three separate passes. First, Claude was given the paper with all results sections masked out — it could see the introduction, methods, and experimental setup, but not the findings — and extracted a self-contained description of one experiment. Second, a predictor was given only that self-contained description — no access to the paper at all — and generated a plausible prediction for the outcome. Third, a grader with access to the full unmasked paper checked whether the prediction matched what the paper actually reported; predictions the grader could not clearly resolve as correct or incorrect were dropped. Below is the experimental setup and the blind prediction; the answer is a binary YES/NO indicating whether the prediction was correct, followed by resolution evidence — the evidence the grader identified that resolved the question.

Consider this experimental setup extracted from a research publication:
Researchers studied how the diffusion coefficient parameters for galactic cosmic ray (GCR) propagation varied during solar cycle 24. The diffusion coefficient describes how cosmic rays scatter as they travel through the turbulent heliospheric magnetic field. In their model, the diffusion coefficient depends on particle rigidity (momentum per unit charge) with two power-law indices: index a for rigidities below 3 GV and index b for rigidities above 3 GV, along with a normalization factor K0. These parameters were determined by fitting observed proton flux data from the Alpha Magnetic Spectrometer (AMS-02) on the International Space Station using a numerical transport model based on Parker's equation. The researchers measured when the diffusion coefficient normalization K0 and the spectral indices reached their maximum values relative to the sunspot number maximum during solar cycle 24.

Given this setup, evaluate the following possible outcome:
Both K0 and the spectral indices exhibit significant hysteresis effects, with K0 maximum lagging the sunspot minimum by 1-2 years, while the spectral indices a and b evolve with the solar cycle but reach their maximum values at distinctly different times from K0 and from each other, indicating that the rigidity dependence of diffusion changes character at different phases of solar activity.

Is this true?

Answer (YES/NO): NO